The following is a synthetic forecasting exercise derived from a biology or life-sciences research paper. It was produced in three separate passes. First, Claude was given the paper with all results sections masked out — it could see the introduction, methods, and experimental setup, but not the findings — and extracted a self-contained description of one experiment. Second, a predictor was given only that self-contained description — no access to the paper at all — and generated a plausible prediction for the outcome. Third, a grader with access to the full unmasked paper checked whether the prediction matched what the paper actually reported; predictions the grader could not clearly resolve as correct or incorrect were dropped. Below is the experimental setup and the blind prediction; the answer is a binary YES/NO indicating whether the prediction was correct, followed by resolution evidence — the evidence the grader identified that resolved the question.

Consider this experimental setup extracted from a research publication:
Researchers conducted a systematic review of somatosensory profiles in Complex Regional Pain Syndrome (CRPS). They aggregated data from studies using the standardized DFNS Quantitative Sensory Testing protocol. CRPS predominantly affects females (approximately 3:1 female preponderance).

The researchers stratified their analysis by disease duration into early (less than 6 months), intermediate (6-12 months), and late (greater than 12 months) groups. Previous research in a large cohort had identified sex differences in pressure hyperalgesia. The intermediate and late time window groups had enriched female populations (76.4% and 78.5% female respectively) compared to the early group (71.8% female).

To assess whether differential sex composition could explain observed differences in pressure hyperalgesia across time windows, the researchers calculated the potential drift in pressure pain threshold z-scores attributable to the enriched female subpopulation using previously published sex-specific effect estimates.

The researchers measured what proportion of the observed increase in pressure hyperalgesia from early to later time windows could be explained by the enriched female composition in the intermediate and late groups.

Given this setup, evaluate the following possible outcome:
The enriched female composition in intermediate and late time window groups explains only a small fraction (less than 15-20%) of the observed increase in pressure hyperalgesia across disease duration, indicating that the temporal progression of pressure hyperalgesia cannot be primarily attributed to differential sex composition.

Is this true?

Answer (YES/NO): YES